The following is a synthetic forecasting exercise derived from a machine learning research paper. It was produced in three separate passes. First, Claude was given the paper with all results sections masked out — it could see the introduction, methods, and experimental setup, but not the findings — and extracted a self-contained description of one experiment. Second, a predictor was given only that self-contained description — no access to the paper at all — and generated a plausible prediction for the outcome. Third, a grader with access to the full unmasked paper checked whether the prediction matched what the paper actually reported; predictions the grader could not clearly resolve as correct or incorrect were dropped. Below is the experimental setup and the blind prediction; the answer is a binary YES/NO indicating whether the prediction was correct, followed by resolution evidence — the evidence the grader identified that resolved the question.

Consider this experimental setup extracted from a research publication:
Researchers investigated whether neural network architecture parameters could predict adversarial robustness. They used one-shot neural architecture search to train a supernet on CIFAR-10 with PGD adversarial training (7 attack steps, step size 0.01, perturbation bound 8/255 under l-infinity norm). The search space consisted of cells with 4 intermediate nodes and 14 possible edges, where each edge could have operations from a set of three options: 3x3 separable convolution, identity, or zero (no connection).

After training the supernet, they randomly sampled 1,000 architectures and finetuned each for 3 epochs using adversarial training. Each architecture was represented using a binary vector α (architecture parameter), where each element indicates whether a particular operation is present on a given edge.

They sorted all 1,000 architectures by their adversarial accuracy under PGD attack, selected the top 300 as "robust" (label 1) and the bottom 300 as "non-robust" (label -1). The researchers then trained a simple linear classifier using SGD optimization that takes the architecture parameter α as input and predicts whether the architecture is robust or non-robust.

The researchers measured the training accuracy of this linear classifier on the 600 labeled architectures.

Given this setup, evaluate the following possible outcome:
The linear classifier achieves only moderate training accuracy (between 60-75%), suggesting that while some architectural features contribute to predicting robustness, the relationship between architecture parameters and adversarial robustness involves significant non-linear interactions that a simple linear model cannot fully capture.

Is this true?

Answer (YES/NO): NO